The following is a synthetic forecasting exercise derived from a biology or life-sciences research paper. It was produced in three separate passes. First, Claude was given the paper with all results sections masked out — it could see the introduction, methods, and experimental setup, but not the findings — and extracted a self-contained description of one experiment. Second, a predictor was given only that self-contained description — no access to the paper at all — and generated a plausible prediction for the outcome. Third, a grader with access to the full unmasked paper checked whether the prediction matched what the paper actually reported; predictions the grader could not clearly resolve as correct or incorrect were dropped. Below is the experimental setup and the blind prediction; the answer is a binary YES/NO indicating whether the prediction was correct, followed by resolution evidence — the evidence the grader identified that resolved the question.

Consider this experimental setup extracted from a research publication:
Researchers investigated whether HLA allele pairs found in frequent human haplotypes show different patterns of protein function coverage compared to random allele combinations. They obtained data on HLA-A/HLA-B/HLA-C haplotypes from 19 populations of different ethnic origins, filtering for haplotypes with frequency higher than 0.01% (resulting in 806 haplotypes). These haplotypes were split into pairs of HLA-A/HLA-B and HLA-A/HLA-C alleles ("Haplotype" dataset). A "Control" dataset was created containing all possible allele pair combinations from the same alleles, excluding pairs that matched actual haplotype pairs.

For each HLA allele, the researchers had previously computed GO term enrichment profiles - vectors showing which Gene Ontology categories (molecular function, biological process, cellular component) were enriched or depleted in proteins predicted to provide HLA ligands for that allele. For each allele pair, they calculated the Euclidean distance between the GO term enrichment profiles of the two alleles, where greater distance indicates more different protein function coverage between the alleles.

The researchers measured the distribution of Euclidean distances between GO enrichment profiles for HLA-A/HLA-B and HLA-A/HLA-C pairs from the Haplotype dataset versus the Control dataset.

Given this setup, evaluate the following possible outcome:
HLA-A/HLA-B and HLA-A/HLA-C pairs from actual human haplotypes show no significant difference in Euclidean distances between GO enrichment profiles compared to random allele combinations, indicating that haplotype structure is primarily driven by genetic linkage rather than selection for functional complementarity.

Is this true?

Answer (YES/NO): NO